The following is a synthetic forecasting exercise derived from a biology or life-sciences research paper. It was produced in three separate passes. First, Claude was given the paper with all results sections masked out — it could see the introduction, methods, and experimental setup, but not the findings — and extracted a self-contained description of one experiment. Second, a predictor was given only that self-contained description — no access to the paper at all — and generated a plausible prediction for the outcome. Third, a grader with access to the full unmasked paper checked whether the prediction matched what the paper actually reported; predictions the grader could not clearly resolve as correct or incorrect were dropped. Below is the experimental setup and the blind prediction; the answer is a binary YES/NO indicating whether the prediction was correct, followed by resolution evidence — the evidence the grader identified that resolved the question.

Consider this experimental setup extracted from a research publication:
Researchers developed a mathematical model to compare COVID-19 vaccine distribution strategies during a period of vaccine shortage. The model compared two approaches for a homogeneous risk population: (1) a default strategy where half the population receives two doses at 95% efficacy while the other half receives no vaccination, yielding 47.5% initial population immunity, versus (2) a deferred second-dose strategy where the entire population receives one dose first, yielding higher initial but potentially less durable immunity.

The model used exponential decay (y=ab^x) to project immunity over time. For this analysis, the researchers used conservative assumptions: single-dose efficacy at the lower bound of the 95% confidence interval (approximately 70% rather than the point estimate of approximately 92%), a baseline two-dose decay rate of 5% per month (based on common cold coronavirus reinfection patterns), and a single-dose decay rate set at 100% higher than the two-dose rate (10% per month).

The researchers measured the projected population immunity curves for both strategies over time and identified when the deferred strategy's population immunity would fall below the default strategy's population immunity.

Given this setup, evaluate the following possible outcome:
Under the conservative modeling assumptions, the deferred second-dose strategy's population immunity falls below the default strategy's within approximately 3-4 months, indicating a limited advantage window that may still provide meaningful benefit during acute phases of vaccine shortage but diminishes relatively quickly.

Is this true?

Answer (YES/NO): NO